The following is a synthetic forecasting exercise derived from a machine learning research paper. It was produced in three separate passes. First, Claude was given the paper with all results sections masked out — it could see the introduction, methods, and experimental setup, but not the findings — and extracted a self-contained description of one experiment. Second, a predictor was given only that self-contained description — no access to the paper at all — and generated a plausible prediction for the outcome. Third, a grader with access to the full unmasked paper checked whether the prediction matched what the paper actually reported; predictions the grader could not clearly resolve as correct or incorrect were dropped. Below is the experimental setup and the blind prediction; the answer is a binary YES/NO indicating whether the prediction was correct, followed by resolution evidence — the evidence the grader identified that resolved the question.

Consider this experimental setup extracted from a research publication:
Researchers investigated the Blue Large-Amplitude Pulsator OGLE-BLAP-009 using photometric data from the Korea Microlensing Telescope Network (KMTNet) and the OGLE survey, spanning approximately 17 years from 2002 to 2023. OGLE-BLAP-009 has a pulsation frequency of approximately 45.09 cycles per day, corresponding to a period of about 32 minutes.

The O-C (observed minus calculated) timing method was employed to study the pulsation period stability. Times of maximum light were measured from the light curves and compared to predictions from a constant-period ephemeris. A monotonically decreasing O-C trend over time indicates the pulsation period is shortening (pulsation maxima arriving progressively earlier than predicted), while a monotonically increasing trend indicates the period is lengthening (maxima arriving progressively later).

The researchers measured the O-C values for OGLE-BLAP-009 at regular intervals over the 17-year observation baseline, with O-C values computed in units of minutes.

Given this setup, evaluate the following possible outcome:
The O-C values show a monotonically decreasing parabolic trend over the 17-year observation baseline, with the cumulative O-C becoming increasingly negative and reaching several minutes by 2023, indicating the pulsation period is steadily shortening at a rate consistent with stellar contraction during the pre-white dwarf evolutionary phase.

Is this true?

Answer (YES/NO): NO